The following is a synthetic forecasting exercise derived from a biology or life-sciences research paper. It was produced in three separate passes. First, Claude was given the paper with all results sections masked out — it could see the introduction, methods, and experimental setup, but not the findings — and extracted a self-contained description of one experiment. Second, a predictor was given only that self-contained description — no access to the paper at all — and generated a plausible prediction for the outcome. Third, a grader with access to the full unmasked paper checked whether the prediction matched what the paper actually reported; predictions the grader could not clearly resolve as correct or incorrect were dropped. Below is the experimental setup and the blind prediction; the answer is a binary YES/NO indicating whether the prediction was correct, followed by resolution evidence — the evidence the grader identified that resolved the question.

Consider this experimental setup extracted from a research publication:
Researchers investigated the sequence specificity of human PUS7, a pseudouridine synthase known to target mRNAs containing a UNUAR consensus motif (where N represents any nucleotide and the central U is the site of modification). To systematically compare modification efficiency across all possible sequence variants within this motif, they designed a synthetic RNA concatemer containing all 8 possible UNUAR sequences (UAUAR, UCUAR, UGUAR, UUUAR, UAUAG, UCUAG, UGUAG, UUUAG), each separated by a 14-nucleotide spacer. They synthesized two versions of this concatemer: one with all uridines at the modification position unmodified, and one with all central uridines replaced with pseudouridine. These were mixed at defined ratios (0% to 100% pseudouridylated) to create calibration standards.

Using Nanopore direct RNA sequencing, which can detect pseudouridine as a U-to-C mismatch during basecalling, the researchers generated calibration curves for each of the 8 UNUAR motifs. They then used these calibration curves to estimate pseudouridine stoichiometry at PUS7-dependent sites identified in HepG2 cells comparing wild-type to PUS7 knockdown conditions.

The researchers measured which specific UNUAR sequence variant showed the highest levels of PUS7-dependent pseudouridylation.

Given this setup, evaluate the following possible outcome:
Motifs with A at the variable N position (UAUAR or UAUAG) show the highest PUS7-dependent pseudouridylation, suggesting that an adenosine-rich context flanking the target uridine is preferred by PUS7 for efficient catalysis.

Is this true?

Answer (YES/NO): NO